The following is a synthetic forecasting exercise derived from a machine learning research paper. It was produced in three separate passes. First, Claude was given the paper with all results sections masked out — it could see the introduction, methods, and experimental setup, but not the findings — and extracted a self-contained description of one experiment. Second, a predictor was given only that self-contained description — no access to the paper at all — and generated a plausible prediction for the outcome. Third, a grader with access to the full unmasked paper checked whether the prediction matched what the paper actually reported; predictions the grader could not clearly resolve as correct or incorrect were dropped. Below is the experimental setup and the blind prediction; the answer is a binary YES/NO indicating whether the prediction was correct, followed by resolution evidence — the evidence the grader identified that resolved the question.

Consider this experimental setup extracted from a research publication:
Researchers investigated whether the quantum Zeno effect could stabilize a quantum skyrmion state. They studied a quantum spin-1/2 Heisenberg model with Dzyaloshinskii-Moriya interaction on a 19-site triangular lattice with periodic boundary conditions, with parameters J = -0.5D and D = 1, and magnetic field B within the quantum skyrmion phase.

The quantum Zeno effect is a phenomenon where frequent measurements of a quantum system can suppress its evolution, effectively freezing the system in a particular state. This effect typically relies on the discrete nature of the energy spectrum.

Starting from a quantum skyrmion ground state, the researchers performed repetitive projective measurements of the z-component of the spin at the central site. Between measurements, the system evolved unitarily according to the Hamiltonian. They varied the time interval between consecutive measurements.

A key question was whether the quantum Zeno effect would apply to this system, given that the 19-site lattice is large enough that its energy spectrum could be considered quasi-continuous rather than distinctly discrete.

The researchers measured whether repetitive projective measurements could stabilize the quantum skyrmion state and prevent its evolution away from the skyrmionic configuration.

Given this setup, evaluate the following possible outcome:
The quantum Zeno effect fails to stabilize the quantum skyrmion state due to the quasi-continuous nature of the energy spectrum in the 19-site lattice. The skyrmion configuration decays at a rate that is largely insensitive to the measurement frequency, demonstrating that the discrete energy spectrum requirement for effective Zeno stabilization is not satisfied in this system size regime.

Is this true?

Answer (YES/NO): NO